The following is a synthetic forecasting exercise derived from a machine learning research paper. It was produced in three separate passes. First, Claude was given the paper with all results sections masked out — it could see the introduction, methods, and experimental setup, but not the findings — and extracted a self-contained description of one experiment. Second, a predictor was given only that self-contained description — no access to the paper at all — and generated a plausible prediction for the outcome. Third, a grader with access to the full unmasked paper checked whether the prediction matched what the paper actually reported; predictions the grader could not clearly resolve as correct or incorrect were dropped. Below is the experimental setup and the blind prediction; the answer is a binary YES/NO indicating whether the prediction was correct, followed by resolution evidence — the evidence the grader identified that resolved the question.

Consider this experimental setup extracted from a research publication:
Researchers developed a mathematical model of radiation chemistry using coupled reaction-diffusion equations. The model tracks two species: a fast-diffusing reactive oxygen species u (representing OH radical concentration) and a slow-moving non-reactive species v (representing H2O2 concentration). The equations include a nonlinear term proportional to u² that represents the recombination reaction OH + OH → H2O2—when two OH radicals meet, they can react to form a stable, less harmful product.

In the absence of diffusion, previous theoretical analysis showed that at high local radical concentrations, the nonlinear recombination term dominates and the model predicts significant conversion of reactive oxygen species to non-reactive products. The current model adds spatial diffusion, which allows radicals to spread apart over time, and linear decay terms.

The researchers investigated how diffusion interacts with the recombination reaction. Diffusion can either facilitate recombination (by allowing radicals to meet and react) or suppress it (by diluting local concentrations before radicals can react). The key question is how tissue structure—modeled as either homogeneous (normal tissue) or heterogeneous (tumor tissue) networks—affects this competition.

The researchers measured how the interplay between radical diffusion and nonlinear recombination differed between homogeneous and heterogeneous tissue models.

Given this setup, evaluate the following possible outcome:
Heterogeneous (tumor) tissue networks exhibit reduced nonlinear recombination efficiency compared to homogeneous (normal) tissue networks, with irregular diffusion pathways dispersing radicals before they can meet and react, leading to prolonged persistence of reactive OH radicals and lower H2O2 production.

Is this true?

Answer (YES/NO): NO